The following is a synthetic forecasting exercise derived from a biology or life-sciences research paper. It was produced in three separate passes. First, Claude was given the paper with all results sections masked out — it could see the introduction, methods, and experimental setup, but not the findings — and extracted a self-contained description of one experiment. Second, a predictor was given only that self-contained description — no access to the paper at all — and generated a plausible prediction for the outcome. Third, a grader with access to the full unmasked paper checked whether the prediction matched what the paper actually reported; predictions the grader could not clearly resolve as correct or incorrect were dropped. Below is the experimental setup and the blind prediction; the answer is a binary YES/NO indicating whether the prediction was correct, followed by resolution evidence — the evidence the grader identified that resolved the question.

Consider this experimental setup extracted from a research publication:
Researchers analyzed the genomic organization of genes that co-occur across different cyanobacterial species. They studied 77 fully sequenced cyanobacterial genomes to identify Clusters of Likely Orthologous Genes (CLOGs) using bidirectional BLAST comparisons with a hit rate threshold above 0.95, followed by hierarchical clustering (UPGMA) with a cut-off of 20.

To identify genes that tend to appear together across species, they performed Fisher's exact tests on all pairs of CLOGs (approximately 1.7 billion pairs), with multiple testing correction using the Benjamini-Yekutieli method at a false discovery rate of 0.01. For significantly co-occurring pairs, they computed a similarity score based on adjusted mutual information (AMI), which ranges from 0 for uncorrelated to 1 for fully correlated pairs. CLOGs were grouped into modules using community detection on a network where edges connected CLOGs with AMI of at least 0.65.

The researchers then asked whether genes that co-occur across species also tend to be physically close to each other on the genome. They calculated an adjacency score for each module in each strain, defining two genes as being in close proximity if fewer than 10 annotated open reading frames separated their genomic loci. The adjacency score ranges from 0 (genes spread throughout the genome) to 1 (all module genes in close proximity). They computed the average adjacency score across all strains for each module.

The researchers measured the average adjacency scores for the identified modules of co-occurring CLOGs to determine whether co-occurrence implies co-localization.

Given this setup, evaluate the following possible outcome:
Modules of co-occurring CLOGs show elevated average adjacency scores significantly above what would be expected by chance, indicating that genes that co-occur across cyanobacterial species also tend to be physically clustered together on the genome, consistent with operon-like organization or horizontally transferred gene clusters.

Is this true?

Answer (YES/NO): NO